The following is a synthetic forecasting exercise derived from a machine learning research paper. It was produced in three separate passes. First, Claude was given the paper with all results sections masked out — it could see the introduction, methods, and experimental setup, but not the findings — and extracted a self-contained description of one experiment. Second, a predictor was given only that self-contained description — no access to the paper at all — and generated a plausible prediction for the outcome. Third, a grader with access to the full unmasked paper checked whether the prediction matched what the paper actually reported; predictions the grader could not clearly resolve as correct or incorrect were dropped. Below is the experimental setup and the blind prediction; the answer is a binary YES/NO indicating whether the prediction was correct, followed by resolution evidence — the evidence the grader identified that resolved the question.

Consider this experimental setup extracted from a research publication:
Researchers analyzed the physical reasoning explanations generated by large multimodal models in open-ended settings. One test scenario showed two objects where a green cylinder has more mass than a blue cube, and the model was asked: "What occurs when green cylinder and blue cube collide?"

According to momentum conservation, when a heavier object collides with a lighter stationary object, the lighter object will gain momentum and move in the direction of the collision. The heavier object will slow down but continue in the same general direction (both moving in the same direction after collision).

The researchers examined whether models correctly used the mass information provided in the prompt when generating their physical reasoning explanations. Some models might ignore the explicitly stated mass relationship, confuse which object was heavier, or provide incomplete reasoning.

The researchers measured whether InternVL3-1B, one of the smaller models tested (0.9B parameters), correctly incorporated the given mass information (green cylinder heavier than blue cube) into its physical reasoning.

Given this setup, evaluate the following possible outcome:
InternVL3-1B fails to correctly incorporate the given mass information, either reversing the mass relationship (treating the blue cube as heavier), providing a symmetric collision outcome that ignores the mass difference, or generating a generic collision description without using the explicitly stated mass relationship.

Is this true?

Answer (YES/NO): YES